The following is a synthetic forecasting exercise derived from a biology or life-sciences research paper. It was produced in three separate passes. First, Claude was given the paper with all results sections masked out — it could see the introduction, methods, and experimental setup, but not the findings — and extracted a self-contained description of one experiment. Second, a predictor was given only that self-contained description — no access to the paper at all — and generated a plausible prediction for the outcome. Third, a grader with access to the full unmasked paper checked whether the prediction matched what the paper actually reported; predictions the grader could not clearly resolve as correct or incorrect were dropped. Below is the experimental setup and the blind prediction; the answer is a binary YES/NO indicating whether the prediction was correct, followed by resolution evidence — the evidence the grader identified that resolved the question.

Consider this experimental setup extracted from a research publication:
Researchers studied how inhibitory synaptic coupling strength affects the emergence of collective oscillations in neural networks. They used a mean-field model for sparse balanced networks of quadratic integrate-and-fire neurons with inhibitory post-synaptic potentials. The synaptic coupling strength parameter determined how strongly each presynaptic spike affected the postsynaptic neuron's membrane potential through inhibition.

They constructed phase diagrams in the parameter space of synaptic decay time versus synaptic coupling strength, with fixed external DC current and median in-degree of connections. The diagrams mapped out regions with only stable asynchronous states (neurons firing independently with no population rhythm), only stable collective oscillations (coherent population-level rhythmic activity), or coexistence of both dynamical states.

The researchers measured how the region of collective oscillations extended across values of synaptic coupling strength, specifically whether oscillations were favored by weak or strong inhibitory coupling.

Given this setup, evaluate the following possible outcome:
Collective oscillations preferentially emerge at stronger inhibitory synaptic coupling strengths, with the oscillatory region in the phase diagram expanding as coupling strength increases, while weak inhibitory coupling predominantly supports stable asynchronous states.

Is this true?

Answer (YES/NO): NO